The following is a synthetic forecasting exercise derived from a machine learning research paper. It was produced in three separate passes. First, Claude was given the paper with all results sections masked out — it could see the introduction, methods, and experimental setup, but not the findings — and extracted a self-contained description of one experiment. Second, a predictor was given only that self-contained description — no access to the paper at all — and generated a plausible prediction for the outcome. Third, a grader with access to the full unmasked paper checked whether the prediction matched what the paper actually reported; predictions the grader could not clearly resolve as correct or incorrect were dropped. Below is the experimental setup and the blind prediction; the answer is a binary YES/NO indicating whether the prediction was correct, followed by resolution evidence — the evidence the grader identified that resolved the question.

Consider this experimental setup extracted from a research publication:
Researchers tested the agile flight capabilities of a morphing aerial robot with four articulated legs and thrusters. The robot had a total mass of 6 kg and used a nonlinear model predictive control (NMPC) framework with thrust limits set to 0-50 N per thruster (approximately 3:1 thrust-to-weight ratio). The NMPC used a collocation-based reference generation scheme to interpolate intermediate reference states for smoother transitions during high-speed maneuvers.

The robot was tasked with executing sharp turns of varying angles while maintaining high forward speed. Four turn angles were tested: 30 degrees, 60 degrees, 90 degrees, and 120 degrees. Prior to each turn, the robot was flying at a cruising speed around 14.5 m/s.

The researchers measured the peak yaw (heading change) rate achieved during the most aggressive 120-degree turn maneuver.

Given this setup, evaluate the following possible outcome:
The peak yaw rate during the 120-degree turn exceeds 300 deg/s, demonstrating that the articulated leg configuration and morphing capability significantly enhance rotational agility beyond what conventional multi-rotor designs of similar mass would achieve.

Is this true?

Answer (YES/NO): NO